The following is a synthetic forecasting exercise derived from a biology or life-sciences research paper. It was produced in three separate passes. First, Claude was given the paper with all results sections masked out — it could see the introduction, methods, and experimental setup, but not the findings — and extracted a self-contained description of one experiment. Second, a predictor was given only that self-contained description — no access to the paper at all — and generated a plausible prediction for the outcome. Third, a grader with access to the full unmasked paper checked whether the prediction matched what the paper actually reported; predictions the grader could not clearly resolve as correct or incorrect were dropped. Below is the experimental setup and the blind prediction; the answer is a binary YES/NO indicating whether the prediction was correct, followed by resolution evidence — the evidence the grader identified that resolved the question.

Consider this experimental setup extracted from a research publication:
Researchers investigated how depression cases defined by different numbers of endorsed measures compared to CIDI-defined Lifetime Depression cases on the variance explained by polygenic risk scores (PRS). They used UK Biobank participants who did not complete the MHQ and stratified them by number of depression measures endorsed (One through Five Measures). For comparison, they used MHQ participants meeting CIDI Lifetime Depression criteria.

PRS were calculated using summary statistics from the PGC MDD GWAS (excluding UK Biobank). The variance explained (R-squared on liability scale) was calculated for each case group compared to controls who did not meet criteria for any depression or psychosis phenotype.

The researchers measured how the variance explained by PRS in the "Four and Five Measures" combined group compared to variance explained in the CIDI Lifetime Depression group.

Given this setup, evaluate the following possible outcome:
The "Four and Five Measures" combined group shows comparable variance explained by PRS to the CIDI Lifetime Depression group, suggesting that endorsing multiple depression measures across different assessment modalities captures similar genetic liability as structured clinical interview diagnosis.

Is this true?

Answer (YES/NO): NO